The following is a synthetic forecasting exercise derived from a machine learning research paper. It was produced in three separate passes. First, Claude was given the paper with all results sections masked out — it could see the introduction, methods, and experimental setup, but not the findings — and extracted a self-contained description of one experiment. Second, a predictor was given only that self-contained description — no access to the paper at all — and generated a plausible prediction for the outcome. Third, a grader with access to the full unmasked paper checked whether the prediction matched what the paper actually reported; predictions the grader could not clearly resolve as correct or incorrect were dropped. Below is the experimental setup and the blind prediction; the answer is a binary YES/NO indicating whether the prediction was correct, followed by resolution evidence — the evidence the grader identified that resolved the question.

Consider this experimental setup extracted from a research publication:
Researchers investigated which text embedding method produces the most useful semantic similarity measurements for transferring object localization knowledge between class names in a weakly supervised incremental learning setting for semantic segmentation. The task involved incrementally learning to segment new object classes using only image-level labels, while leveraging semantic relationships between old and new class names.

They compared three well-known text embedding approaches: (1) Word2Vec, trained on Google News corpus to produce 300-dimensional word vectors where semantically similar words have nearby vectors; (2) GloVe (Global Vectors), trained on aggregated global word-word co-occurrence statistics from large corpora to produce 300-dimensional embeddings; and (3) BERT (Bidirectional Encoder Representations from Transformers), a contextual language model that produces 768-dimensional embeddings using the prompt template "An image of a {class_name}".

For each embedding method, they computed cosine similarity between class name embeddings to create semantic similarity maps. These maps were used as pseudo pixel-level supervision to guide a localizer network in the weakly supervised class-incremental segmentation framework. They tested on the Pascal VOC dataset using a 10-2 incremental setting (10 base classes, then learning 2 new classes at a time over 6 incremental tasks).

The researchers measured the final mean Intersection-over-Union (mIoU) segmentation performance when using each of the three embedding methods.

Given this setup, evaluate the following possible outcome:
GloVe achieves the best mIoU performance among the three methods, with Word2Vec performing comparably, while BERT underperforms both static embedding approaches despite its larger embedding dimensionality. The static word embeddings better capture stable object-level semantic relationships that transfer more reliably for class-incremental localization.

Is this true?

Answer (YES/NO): NO